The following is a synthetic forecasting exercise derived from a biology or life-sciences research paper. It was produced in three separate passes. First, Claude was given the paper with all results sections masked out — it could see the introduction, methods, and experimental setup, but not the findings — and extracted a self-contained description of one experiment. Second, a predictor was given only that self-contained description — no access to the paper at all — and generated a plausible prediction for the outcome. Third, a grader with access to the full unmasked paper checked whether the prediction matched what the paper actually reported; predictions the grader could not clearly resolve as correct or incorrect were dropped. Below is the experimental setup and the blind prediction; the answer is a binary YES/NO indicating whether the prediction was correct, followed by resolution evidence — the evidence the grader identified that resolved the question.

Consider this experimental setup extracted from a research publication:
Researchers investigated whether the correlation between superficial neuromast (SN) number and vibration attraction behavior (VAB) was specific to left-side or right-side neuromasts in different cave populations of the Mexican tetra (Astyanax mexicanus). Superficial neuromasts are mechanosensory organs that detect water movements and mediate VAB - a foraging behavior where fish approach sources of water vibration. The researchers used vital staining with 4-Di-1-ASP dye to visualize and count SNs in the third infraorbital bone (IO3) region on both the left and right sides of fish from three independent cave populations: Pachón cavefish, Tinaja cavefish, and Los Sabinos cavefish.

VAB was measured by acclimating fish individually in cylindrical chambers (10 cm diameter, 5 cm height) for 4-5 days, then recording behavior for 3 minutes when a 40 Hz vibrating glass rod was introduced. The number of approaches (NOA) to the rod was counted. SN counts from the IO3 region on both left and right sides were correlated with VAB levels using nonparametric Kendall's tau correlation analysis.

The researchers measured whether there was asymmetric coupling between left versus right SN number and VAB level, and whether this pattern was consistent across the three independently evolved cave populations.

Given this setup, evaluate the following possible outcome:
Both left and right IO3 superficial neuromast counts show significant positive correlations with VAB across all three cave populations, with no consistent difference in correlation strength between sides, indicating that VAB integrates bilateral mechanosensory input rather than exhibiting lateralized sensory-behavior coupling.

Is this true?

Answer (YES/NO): NO